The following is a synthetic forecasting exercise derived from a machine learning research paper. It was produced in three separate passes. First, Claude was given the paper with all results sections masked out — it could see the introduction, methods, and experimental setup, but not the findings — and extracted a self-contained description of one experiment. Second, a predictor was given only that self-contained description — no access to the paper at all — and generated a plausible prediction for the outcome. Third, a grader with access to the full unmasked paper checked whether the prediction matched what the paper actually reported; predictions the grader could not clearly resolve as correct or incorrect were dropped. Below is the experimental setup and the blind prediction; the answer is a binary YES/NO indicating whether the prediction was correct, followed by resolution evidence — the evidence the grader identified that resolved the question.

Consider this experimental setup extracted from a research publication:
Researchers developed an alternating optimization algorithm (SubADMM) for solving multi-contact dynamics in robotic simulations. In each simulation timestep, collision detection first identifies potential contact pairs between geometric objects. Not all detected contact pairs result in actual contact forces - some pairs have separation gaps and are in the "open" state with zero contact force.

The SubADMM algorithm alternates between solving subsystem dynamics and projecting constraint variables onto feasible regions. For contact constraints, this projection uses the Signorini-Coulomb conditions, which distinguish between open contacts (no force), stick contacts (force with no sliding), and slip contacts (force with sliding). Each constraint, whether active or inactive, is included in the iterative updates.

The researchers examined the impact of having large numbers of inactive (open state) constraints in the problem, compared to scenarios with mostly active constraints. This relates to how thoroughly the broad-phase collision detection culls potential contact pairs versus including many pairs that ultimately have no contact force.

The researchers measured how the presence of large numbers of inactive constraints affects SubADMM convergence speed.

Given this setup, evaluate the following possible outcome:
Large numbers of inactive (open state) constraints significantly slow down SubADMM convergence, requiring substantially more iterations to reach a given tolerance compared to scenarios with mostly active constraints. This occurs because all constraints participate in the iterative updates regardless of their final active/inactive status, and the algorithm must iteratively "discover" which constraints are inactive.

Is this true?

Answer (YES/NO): YES